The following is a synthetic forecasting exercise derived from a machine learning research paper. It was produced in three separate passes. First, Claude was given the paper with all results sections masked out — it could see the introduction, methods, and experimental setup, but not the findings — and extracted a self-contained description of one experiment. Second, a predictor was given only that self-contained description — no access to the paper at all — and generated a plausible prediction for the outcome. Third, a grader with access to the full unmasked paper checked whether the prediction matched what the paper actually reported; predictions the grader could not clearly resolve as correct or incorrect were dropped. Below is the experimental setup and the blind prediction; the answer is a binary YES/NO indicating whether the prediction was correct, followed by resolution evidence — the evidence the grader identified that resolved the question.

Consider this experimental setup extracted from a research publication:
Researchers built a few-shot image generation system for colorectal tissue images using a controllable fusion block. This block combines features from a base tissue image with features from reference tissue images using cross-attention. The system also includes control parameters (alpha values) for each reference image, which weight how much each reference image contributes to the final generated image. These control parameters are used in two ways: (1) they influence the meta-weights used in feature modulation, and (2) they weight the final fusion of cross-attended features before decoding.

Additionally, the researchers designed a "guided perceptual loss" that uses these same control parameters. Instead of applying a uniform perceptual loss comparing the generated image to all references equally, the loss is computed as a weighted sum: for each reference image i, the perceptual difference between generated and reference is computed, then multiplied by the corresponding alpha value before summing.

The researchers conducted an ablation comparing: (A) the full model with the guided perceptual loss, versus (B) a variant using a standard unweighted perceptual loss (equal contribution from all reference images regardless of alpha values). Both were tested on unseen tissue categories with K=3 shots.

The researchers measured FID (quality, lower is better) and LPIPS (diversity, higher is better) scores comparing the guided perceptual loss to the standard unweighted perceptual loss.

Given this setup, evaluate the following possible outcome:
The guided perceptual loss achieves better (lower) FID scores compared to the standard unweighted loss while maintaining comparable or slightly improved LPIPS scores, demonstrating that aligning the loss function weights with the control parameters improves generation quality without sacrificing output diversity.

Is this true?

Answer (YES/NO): YES